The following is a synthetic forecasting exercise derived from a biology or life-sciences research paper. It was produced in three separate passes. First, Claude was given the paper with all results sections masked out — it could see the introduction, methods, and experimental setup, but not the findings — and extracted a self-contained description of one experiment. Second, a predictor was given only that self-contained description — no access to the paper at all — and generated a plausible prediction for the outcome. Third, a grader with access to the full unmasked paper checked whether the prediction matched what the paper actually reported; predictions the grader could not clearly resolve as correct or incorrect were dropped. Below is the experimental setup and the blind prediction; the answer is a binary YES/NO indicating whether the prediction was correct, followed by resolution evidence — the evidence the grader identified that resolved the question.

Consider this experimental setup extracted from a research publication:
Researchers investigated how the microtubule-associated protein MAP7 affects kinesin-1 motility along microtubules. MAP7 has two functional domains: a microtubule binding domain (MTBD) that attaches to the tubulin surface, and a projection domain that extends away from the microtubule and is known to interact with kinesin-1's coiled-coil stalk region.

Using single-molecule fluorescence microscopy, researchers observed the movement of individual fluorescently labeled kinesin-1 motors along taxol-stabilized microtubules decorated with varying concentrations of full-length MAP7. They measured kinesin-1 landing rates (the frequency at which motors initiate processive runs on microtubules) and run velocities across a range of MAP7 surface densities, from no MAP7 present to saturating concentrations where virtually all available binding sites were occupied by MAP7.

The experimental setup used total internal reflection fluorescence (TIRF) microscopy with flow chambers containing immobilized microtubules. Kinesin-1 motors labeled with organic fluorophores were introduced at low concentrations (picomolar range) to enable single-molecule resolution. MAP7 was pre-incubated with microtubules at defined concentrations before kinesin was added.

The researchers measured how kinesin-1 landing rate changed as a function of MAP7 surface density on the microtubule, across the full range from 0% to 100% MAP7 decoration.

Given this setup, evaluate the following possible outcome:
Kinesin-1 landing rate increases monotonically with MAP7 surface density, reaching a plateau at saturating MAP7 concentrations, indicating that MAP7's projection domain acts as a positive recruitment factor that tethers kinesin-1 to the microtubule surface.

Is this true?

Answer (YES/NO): NO